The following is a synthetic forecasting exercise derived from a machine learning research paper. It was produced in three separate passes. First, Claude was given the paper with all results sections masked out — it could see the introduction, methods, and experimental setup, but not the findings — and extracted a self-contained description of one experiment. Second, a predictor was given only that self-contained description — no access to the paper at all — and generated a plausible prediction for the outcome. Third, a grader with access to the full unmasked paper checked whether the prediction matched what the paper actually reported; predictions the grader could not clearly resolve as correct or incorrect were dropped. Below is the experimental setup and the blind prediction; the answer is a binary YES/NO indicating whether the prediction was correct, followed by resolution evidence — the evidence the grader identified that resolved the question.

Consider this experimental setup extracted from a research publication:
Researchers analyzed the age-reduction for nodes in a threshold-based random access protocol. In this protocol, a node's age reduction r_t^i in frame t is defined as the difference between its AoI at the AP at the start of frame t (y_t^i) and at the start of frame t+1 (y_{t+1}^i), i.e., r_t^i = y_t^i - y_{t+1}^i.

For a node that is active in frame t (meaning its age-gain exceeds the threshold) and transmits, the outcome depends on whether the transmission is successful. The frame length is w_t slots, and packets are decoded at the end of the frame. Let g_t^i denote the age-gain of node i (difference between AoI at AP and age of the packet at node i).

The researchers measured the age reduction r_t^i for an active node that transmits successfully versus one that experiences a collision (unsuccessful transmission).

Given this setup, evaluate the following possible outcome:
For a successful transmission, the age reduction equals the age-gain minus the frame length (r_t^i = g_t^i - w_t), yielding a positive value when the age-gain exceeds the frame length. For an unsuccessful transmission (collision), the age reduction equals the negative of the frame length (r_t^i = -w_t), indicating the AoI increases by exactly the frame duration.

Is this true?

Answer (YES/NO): YES